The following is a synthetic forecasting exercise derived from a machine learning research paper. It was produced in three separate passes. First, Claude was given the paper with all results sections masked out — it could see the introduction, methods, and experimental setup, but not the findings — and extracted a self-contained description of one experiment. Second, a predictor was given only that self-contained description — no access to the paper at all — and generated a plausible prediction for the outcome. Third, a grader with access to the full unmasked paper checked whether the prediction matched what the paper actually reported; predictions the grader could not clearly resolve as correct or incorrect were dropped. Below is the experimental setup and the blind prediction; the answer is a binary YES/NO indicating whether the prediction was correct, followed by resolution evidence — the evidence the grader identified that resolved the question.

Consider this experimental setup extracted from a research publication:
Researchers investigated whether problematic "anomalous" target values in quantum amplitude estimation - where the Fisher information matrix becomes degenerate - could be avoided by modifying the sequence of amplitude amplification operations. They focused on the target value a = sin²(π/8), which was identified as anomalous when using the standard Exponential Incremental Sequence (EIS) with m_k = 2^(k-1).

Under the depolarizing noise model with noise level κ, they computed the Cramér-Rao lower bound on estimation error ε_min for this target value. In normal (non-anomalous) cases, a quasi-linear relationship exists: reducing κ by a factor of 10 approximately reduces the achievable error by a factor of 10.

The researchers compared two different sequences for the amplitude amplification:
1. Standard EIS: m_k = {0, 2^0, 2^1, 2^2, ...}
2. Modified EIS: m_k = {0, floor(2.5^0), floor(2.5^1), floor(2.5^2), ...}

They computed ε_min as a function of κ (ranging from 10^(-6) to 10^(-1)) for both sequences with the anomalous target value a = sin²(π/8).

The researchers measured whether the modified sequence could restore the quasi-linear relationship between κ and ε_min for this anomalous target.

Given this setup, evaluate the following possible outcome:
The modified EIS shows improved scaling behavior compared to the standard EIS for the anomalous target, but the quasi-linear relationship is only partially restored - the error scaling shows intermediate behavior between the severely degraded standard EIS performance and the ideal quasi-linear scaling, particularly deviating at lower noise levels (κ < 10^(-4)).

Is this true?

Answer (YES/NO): NO